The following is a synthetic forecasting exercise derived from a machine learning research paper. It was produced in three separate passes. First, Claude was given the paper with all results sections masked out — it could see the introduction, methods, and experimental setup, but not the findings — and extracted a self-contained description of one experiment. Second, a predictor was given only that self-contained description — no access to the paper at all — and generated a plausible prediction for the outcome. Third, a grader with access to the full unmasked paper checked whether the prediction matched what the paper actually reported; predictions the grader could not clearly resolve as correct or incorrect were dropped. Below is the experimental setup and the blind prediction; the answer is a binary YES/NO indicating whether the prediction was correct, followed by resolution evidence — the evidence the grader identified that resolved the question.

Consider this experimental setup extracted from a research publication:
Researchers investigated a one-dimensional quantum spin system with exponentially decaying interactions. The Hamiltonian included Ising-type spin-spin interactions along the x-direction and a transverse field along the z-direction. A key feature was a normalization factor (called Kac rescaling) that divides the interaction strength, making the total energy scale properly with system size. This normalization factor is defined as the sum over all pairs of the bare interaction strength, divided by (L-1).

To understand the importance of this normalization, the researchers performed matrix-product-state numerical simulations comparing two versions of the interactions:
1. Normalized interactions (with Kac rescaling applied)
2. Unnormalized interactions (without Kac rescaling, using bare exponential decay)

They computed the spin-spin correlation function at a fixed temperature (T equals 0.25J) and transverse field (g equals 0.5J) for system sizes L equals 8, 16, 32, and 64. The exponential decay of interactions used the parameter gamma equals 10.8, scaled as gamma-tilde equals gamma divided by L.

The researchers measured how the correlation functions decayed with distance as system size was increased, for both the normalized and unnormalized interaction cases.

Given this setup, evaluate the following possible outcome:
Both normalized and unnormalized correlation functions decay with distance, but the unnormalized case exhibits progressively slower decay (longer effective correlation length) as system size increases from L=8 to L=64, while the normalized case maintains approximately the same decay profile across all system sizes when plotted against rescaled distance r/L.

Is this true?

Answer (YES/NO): NO